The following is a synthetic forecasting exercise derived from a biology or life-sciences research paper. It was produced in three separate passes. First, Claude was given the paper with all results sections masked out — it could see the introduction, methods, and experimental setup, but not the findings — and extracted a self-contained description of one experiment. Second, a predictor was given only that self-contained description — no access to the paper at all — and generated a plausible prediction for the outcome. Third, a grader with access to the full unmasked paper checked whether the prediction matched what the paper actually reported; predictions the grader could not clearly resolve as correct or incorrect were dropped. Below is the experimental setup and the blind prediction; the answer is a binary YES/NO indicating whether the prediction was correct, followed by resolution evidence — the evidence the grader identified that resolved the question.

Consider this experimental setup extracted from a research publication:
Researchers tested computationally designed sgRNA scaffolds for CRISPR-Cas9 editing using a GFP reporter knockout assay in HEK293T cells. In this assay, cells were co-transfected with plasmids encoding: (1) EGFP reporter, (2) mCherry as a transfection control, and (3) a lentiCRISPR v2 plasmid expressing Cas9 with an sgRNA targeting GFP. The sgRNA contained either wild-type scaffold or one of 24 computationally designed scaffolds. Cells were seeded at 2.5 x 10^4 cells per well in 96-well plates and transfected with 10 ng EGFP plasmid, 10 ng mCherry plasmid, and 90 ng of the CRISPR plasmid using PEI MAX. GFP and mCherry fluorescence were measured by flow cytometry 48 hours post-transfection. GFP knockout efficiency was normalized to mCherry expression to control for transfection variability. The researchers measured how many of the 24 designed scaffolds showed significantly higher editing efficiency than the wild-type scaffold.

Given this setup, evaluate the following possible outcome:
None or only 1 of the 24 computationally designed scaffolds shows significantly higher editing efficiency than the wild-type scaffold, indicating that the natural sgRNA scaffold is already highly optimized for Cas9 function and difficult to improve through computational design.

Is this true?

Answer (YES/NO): NO